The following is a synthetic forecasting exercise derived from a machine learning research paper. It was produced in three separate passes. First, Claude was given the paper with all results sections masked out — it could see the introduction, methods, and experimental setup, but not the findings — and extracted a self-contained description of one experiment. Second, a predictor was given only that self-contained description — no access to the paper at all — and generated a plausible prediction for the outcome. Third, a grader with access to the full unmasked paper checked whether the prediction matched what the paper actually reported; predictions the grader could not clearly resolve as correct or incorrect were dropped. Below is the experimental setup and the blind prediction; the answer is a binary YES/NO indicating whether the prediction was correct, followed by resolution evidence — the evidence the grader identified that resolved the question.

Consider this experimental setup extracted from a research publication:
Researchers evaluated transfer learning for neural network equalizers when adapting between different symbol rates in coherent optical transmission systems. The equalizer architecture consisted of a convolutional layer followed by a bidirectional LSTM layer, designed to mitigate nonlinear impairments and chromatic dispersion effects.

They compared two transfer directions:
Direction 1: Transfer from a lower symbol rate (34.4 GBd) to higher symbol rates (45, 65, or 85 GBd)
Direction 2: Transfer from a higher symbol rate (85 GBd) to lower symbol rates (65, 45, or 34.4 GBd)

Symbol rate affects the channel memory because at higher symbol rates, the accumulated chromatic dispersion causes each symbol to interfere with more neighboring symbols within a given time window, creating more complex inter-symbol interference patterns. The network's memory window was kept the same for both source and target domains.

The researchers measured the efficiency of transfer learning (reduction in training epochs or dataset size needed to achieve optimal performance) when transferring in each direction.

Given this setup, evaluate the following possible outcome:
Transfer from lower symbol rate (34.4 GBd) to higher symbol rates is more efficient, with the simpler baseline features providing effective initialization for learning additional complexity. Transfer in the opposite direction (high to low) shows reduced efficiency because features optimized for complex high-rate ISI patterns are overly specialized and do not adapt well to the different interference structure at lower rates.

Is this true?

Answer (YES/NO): NO